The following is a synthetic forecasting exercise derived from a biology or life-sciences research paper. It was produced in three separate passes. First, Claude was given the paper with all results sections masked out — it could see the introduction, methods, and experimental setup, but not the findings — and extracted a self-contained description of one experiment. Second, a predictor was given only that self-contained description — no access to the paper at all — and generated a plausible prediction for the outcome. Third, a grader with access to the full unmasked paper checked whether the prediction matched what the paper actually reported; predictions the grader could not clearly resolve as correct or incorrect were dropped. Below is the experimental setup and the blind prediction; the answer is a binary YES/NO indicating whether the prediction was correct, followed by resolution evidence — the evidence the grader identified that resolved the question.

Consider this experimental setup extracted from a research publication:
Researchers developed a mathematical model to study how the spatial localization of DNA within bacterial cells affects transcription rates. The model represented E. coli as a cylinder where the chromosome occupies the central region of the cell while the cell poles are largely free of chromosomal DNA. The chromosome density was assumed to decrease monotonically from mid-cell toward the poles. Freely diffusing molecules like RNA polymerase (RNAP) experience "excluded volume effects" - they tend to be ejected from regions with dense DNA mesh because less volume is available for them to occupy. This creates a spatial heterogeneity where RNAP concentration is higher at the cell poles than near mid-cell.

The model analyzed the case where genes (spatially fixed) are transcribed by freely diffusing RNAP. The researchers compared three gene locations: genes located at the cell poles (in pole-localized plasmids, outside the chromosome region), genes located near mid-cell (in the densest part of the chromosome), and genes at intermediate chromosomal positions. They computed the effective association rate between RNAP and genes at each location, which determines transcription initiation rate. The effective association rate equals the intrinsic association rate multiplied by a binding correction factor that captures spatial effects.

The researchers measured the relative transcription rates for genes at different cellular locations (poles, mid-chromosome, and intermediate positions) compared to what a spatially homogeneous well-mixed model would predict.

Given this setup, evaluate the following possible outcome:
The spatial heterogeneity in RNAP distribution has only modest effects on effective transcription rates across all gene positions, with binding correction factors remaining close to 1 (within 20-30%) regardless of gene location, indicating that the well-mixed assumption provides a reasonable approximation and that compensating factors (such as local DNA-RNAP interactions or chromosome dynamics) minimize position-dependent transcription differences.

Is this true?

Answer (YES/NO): YES